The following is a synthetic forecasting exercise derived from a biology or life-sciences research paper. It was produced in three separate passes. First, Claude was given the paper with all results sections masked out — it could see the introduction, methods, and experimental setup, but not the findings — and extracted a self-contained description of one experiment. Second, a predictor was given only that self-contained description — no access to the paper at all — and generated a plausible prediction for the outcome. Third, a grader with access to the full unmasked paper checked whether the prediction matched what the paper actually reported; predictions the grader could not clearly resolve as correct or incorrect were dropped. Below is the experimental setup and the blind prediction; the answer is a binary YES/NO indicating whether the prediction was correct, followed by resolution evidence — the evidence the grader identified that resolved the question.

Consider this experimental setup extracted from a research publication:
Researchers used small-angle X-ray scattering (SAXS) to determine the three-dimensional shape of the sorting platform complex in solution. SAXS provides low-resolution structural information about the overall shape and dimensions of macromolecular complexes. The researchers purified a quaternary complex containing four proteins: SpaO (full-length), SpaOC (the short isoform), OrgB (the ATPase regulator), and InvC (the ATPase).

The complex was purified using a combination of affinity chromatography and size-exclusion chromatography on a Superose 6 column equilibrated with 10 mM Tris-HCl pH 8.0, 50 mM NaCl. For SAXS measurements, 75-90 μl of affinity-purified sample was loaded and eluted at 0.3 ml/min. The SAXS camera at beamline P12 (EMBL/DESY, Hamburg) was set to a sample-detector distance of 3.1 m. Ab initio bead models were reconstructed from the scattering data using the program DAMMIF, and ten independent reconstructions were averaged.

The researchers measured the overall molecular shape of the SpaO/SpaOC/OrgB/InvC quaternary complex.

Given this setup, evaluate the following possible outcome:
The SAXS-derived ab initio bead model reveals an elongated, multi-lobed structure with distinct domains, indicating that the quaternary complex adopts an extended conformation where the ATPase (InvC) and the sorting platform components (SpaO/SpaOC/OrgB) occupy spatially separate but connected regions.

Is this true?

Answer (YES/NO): YES